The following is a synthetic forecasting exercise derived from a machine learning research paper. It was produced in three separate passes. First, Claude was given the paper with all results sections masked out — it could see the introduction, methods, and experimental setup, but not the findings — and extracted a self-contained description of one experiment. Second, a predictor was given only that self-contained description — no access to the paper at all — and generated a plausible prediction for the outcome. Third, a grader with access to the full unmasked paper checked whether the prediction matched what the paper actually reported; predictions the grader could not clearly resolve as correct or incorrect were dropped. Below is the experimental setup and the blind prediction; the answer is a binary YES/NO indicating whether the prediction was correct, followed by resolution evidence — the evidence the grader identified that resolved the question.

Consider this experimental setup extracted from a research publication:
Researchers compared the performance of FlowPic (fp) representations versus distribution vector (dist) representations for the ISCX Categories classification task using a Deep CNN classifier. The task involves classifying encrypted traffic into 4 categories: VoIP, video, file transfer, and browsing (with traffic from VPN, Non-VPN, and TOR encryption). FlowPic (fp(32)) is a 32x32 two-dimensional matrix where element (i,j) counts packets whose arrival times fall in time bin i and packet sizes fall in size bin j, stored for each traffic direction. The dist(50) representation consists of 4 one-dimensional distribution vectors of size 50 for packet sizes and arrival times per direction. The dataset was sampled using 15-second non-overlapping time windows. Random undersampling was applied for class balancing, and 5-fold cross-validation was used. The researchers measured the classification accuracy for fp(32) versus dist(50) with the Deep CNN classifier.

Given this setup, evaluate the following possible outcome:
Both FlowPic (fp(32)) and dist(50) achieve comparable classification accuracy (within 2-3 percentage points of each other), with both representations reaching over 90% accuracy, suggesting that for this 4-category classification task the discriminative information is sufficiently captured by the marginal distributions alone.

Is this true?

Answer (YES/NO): YES